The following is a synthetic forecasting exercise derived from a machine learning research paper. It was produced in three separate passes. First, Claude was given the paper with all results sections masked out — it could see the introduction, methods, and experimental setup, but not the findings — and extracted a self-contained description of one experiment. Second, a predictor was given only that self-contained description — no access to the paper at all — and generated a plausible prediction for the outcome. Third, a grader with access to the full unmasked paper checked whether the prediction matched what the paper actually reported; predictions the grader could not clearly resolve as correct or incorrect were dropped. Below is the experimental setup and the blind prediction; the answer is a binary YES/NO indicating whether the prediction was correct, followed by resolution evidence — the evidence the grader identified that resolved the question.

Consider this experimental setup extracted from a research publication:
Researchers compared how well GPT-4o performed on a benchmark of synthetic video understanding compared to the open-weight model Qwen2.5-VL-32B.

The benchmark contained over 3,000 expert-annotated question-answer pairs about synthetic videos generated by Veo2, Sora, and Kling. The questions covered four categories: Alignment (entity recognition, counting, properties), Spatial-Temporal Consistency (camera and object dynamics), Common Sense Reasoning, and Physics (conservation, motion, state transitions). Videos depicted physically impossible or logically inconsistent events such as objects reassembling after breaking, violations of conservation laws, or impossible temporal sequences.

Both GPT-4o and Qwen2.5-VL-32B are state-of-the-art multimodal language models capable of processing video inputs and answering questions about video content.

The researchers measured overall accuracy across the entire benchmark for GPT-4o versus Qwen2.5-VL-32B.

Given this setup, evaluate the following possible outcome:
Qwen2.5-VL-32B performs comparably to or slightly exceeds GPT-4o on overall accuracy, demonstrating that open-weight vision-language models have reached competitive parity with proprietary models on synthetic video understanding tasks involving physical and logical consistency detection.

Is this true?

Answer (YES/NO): YES